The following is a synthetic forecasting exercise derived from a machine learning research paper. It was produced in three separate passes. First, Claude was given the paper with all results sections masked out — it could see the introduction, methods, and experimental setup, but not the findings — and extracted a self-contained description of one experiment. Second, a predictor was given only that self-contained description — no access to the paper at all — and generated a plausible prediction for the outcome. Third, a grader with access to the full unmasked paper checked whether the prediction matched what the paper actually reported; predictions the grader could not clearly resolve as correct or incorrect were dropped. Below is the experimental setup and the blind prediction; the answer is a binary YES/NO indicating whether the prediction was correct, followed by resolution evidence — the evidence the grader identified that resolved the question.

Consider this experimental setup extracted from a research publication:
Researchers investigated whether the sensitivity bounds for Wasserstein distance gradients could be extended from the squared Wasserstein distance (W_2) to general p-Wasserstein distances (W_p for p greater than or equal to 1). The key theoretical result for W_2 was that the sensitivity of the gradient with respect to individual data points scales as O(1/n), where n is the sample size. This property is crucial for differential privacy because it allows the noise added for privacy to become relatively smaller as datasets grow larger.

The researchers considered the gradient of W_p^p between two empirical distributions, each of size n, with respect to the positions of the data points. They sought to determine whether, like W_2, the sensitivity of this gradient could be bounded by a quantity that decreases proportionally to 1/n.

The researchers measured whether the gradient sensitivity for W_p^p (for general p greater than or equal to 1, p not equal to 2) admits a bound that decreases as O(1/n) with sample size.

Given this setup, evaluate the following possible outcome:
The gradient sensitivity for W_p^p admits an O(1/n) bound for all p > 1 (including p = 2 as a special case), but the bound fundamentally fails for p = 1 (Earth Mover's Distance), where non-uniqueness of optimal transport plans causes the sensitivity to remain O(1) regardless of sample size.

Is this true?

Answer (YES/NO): NO